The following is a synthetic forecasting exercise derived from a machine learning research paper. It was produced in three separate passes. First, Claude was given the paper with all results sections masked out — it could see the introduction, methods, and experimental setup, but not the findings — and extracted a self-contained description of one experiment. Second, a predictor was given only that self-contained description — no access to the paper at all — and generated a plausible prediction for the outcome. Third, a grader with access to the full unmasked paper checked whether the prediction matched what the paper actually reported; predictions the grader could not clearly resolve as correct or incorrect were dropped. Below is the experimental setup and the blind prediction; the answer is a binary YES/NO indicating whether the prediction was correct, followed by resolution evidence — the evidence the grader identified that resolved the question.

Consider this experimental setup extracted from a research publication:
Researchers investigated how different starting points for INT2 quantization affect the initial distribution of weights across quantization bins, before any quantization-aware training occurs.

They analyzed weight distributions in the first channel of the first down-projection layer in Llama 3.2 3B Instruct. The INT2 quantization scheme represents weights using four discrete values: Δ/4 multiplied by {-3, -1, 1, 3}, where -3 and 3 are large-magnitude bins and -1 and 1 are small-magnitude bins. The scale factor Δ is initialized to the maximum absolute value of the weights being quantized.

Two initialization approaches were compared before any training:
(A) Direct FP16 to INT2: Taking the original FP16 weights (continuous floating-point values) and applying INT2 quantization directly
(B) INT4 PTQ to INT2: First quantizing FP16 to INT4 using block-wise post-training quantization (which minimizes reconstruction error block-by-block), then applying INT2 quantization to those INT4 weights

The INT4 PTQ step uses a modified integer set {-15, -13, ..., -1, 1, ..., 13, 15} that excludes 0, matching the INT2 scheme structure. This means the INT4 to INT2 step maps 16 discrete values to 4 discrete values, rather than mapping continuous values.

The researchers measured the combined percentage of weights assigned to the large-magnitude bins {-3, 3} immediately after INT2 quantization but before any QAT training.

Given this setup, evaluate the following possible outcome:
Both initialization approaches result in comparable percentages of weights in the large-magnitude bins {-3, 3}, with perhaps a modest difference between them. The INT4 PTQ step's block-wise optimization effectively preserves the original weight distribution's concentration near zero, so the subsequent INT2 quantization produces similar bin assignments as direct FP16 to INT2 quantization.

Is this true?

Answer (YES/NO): NO